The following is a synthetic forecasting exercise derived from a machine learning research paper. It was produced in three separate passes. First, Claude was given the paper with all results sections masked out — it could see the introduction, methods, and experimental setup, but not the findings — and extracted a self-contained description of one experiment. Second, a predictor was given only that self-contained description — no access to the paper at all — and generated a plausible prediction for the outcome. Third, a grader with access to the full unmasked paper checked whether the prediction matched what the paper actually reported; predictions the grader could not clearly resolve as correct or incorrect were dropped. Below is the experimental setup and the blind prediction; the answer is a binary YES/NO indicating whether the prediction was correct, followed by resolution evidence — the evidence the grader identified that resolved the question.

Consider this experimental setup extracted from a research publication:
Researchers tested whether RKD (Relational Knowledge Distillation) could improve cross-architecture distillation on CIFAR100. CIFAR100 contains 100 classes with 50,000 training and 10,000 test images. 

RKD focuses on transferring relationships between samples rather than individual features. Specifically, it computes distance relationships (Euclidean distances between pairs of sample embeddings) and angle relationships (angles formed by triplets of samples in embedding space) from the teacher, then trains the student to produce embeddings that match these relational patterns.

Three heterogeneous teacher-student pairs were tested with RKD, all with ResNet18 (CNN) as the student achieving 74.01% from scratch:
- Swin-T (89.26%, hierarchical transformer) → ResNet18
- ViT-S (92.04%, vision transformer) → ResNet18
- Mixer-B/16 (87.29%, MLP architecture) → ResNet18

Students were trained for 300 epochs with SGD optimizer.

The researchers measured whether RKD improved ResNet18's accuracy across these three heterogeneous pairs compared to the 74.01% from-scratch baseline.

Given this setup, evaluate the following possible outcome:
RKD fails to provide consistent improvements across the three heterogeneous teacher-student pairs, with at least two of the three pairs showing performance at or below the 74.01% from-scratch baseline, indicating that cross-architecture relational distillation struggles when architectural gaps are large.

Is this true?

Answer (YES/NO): YES